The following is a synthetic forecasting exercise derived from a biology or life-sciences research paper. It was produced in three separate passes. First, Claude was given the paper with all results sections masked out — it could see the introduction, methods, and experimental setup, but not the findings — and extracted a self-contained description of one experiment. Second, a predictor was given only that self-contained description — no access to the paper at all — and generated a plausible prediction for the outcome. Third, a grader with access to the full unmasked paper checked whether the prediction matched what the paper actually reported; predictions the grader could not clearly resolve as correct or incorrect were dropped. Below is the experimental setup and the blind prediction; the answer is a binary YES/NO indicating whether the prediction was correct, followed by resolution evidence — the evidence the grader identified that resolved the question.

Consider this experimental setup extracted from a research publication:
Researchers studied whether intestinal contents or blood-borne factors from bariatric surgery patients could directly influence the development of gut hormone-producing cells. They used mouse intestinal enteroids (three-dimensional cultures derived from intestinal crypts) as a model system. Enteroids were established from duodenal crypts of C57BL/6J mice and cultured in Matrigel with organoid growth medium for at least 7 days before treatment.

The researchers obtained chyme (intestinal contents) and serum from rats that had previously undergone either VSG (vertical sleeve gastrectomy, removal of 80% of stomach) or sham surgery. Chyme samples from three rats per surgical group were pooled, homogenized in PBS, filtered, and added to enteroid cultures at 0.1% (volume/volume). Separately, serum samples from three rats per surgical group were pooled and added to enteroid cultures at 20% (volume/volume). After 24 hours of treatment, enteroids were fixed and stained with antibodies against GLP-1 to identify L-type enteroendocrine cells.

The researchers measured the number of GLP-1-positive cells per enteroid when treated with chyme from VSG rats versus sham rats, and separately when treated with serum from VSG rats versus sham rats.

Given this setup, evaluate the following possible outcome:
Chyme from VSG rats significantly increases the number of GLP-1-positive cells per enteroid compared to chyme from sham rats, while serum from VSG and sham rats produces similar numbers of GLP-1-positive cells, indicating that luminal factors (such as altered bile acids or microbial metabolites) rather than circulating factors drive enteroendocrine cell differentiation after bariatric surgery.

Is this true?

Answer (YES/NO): NO